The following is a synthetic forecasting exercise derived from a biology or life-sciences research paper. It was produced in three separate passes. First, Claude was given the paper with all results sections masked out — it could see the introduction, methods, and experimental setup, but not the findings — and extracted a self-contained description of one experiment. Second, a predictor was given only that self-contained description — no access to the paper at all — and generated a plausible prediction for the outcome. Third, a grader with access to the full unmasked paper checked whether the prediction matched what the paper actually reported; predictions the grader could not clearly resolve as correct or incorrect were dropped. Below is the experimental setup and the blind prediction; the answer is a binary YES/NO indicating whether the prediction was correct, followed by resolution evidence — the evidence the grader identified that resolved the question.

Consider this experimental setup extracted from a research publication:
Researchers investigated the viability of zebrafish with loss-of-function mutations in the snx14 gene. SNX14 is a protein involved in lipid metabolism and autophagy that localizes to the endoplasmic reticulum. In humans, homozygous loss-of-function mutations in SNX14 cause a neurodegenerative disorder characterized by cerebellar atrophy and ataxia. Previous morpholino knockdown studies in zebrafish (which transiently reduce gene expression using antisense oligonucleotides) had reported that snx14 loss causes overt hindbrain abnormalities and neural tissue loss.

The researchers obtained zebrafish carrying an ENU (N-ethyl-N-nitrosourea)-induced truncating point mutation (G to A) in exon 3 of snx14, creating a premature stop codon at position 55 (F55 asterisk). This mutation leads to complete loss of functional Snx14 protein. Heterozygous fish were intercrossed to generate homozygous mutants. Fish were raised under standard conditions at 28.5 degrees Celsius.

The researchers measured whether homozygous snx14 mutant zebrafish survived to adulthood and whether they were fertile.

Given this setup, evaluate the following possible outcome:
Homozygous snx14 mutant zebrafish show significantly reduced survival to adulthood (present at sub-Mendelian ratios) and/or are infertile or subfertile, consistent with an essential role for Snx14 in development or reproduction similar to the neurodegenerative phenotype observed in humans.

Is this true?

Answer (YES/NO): NO